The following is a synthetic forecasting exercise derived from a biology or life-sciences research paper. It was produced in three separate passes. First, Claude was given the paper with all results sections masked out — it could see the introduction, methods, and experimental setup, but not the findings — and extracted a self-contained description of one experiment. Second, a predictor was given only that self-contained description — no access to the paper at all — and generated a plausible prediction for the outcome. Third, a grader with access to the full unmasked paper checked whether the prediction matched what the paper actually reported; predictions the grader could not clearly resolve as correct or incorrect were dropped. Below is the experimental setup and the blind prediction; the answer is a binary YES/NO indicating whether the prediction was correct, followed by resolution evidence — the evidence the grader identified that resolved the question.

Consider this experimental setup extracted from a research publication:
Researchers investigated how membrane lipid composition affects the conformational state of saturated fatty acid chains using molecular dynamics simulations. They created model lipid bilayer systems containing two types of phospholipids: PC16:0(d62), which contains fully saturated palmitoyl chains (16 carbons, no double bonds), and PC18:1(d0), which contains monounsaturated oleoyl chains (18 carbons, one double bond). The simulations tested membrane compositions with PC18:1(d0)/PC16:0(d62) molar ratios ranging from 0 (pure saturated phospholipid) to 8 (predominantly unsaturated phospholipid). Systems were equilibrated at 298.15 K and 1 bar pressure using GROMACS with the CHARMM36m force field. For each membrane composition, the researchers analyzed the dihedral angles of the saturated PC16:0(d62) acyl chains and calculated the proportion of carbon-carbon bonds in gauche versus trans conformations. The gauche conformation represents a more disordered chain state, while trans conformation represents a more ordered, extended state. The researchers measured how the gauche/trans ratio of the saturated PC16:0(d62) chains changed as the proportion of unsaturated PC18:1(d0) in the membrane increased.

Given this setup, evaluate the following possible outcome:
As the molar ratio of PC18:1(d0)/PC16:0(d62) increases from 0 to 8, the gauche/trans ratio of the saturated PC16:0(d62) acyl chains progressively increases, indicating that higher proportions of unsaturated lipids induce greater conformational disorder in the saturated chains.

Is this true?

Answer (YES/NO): YES